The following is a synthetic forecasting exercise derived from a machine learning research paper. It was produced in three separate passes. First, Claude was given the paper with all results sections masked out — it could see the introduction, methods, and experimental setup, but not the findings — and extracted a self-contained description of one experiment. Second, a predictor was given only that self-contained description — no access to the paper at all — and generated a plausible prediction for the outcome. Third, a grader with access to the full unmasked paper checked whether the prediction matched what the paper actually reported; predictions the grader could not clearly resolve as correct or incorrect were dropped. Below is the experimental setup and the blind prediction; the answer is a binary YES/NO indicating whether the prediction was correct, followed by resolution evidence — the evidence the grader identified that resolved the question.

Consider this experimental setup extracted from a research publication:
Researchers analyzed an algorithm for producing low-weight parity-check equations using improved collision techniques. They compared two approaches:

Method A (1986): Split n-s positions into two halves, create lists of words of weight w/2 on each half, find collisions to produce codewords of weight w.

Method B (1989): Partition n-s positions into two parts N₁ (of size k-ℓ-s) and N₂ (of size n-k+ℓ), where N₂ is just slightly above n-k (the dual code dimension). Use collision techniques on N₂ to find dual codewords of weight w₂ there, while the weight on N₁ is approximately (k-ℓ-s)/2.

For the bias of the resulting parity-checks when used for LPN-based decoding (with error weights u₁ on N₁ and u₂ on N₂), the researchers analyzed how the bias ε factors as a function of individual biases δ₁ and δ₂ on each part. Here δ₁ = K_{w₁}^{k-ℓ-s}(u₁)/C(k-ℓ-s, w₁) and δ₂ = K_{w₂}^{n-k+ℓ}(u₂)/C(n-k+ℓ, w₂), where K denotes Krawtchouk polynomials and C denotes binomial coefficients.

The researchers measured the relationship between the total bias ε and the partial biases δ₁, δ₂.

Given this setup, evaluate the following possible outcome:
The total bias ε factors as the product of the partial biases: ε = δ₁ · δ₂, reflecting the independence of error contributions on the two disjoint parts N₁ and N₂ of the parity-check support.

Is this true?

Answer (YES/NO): YES